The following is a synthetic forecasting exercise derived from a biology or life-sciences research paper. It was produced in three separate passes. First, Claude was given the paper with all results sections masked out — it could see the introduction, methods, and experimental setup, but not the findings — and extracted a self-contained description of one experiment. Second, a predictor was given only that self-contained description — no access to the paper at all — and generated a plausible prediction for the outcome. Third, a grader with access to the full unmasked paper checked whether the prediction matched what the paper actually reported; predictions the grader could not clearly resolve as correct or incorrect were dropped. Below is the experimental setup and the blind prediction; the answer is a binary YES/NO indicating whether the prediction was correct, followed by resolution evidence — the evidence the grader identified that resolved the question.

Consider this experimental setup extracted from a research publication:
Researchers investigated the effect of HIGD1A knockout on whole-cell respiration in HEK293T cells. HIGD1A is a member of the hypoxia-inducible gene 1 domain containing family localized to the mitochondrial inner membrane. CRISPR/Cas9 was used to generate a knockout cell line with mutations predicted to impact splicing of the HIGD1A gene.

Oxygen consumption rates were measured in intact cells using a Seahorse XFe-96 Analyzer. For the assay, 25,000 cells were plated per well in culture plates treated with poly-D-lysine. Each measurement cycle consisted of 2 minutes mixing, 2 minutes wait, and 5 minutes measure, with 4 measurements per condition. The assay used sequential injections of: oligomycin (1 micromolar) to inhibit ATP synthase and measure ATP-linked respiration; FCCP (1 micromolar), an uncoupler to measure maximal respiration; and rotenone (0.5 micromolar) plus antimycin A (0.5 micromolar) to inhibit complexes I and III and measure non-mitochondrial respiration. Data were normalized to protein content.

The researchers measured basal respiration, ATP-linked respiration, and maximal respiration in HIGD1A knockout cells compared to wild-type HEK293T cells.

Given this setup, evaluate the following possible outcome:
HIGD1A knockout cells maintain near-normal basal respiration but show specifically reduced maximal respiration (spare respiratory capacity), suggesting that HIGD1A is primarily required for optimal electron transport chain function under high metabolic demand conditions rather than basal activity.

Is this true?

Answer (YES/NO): NO